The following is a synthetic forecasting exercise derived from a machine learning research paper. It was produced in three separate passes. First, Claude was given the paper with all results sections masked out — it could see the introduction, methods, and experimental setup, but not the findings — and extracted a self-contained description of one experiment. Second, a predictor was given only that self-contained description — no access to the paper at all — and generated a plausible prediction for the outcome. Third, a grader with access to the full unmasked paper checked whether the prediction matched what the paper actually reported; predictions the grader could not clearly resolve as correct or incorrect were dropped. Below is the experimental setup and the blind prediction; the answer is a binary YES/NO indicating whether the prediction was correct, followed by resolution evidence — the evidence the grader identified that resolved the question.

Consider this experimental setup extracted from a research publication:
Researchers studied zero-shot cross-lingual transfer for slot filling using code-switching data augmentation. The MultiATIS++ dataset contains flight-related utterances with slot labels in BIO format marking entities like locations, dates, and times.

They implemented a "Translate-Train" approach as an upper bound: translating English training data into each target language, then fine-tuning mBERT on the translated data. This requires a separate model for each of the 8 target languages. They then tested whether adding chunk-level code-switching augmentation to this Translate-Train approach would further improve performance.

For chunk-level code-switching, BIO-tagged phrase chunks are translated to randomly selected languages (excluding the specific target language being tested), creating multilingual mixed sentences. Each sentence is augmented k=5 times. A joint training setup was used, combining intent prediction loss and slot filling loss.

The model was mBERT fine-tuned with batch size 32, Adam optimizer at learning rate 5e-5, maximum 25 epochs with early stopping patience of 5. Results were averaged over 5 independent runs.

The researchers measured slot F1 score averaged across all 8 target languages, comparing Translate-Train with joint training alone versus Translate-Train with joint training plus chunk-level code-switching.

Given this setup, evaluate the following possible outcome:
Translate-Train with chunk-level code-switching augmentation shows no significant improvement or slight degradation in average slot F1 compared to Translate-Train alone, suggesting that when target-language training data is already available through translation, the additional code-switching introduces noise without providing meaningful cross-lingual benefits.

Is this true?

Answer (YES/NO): YES